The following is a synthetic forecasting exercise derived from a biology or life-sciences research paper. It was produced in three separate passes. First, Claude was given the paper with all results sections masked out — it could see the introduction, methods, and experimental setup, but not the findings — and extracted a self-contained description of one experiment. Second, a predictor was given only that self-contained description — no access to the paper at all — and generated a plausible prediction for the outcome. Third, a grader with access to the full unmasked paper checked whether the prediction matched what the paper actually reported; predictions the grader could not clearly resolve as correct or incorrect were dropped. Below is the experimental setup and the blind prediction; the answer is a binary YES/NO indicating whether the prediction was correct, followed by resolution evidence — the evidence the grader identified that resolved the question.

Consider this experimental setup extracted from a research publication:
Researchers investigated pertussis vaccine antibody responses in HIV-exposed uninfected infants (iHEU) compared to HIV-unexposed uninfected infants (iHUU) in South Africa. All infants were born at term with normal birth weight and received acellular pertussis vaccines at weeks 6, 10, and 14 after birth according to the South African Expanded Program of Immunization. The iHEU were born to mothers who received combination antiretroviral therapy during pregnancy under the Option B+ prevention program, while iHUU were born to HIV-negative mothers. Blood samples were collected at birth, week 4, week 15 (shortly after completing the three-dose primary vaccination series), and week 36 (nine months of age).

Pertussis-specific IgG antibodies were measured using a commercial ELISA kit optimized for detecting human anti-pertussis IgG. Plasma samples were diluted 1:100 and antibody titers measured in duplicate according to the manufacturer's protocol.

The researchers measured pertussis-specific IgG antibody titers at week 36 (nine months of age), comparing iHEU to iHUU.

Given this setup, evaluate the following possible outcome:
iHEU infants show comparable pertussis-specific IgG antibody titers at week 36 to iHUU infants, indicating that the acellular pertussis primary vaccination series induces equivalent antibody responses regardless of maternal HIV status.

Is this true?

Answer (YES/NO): NO